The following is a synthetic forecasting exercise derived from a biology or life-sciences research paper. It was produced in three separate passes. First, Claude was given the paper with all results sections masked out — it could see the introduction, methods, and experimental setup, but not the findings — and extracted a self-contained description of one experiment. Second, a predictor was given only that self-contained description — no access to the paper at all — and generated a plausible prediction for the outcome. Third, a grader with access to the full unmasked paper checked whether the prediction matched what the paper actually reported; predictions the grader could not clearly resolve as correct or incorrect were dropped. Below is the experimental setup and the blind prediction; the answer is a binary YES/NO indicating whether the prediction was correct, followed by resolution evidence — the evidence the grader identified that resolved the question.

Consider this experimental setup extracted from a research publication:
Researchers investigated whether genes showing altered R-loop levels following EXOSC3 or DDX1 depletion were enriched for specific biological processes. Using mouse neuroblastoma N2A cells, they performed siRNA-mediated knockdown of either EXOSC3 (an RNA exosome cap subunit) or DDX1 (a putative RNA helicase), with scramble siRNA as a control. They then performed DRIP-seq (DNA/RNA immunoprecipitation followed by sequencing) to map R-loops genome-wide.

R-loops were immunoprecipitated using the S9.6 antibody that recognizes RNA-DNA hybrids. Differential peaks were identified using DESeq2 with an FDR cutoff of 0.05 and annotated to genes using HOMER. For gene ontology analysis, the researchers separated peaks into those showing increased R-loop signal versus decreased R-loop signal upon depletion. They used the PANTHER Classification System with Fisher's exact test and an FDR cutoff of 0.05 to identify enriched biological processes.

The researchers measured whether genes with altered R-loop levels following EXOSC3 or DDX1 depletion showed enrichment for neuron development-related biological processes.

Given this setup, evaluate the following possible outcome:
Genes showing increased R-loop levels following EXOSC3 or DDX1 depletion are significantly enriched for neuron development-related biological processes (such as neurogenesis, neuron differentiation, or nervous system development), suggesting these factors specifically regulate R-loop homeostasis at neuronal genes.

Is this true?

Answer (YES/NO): NO